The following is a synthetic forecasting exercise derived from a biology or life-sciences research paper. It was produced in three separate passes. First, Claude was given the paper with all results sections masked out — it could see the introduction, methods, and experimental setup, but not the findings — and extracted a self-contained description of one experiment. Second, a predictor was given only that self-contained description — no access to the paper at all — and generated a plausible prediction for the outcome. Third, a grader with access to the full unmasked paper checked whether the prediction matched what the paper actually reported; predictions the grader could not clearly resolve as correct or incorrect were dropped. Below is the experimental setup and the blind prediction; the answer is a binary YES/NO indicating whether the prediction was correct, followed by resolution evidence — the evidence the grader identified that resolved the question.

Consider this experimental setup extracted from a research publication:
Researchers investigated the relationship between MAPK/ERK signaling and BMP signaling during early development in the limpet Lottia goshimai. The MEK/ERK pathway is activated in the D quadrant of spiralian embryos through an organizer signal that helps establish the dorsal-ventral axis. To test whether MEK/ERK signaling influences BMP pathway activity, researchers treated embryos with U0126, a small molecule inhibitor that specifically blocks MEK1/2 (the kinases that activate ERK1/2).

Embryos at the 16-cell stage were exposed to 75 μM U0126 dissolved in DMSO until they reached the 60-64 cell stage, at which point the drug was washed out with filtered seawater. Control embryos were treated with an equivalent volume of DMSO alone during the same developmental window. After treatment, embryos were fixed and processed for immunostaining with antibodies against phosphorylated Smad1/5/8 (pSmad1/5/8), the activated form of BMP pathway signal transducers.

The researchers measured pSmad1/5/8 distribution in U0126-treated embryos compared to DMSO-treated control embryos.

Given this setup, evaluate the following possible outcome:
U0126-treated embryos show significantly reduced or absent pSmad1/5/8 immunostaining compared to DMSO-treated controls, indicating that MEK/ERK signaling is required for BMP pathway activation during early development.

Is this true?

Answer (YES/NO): YES